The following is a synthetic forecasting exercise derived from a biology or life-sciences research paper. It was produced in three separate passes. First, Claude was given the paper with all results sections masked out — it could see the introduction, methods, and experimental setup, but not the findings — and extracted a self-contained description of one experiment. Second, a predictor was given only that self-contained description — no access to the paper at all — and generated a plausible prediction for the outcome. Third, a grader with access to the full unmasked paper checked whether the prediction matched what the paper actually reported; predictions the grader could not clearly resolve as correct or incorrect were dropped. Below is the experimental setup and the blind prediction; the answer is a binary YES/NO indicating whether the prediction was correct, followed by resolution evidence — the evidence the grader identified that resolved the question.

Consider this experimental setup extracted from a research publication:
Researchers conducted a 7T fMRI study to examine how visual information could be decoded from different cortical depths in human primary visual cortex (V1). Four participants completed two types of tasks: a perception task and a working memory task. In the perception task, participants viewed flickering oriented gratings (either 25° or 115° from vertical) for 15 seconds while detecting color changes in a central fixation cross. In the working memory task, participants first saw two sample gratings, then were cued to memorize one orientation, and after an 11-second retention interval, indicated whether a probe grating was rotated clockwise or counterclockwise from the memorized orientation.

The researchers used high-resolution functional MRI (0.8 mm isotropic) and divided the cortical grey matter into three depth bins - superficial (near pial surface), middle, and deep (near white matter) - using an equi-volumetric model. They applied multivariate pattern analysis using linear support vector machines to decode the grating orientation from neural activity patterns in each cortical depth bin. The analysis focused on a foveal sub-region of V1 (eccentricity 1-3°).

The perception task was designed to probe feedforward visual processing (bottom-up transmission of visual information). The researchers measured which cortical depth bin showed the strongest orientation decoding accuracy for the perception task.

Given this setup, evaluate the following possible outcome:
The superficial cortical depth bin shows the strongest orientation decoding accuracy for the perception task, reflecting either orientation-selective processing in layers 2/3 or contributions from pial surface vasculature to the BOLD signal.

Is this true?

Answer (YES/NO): NO